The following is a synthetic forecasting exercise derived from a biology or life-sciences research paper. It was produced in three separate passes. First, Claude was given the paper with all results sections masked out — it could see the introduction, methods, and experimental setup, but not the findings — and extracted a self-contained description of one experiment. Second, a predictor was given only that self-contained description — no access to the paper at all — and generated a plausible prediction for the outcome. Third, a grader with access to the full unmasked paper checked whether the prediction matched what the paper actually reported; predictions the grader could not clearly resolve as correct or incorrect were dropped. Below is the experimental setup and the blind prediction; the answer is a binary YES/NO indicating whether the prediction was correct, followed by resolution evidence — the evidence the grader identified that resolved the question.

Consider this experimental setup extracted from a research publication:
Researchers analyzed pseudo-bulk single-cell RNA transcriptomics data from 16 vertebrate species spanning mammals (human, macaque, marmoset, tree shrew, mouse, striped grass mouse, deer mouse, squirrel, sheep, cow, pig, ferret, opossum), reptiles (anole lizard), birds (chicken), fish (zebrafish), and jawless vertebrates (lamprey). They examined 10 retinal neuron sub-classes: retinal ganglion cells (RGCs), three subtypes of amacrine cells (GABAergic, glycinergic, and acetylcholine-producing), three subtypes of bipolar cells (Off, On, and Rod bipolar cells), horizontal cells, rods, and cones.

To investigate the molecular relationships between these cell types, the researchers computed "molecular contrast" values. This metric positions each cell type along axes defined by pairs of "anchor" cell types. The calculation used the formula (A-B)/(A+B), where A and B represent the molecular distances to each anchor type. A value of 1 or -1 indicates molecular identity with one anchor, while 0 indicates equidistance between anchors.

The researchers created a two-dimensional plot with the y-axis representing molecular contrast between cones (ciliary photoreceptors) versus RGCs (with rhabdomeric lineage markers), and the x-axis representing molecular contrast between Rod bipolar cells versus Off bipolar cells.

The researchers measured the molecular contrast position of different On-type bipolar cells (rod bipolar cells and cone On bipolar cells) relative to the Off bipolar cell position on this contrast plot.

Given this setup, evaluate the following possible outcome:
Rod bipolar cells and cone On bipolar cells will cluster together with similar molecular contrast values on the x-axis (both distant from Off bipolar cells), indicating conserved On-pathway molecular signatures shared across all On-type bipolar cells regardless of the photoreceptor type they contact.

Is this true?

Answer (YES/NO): NO